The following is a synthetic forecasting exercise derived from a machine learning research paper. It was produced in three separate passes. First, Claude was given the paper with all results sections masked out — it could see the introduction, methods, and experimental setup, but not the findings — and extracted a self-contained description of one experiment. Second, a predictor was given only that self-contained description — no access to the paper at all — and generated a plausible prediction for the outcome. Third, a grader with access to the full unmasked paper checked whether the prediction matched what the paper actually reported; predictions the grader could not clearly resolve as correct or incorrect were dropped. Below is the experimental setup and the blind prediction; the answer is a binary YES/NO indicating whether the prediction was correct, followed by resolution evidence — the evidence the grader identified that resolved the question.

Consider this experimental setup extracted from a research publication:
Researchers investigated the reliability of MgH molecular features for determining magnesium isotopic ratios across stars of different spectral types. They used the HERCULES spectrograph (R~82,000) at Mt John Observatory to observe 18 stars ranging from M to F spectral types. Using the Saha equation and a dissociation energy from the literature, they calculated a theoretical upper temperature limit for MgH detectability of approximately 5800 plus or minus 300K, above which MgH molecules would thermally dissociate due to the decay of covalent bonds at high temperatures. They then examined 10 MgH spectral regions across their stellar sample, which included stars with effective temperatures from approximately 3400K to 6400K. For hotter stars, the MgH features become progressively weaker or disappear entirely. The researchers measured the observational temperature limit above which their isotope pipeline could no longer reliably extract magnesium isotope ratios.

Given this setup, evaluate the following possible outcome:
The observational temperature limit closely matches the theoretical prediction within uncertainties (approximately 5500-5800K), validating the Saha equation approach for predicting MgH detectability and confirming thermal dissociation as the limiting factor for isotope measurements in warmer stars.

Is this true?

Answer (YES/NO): NO